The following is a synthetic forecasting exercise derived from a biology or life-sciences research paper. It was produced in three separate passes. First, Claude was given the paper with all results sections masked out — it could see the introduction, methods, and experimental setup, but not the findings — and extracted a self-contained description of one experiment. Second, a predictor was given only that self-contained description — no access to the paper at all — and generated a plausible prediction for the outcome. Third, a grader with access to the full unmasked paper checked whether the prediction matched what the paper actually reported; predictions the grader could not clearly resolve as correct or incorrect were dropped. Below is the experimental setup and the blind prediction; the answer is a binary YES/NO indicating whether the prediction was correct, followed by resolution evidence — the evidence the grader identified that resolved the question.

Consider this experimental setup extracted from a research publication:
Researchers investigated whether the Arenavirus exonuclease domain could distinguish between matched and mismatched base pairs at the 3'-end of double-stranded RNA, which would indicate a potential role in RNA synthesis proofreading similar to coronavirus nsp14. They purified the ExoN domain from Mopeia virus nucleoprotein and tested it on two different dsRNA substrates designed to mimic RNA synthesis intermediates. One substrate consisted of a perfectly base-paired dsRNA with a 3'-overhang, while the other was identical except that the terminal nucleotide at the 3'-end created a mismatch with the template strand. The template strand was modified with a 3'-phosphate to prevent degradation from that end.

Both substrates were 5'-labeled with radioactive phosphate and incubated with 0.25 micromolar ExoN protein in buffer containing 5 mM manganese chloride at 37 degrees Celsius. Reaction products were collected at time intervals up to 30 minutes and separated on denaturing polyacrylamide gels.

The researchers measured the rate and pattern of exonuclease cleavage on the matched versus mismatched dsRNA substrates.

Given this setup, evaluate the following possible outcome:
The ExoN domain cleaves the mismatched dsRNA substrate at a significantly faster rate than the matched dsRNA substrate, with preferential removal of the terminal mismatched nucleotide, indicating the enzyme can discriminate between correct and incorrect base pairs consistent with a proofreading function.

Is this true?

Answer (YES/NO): NO